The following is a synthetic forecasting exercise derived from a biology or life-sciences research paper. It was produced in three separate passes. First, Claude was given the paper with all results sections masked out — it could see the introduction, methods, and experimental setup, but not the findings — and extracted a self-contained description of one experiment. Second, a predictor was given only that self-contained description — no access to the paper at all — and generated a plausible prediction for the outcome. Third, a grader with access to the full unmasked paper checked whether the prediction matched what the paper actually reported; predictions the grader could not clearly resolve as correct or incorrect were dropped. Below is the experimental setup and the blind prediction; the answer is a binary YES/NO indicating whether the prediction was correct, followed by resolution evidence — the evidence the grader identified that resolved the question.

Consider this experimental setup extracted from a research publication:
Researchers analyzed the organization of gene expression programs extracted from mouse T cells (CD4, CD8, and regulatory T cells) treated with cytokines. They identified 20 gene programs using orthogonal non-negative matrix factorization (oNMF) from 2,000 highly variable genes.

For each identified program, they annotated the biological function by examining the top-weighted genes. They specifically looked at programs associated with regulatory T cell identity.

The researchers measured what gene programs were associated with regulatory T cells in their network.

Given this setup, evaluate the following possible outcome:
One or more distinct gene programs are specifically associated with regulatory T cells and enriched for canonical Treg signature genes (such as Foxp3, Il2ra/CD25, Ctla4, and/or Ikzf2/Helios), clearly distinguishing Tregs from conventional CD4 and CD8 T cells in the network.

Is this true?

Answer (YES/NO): YES